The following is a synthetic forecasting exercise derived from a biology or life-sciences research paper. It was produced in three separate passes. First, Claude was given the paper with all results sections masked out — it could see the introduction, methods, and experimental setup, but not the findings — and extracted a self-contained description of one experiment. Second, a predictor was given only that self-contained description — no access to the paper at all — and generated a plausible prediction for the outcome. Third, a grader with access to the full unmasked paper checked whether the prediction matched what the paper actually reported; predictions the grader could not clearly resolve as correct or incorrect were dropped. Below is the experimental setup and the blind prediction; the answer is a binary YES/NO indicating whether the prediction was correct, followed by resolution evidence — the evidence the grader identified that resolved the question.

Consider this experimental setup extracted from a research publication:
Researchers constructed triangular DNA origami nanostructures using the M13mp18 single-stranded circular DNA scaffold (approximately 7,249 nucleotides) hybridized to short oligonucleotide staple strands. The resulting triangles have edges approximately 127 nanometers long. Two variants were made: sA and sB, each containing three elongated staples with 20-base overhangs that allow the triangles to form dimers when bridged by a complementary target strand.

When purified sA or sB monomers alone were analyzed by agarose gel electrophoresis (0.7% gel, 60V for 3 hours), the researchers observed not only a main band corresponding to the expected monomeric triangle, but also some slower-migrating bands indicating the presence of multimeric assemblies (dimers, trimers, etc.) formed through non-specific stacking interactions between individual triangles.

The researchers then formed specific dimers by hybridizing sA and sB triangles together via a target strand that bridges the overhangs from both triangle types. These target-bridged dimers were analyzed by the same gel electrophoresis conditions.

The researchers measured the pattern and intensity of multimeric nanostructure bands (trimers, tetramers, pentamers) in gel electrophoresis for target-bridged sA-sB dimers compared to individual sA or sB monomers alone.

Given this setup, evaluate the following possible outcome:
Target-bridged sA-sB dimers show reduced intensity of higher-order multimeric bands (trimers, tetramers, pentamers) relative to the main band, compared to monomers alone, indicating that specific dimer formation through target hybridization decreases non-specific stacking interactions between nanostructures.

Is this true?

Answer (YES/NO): NO